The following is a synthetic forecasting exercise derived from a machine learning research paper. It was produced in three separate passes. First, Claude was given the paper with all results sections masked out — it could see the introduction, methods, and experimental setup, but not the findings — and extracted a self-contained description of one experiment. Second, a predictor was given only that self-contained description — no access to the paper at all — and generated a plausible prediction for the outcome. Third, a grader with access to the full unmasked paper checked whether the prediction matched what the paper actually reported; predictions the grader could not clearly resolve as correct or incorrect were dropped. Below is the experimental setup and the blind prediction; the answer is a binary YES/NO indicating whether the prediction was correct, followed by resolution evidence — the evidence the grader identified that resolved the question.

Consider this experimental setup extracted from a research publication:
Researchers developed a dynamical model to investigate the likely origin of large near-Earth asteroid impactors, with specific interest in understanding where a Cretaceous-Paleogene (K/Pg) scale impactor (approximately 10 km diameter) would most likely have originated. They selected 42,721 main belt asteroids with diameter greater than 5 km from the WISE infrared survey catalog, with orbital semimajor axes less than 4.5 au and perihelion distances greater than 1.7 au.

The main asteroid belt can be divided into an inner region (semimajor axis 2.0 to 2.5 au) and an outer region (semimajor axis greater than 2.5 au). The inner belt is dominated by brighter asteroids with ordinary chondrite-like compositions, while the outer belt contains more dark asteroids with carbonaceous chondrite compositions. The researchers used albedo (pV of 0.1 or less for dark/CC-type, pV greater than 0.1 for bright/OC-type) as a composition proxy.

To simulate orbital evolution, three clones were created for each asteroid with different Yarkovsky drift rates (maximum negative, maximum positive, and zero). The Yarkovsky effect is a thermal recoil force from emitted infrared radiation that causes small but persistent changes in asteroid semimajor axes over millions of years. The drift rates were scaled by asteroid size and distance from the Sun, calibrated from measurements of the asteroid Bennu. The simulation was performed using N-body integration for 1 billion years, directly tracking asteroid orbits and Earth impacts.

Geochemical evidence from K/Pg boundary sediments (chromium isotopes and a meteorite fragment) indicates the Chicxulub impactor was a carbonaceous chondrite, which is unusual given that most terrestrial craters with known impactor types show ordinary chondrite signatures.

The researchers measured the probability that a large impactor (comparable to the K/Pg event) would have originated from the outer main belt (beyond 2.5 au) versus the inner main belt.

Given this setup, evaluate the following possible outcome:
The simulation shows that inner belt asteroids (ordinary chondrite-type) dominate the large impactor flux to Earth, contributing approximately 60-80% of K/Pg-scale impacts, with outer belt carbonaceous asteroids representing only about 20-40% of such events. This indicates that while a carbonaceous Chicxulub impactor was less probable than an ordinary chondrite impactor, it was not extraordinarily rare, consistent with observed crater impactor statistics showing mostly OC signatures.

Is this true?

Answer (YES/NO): YES